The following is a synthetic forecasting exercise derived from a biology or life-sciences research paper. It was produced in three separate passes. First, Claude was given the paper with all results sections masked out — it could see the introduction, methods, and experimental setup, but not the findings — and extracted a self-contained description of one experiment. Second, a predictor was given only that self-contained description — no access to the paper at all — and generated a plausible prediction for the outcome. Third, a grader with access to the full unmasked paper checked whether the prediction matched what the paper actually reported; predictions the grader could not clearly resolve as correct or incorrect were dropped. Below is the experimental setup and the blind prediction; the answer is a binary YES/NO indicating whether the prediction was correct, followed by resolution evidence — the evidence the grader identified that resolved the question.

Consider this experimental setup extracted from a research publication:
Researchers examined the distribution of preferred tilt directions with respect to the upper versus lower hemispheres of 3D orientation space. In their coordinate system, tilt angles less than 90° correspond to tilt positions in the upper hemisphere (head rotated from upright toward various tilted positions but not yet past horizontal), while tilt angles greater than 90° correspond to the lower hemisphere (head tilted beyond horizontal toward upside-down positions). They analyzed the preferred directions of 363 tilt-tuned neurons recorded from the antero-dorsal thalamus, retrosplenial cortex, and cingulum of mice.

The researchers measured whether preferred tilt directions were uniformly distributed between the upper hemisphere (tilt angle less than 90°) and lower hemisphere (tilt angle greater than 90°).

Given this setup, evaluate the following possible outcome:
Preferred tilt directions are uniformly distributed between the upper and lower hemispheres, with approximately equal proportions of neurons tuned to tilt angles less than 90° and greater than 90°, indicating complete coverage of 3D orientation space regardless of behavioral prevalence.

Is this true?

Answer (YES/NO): YES